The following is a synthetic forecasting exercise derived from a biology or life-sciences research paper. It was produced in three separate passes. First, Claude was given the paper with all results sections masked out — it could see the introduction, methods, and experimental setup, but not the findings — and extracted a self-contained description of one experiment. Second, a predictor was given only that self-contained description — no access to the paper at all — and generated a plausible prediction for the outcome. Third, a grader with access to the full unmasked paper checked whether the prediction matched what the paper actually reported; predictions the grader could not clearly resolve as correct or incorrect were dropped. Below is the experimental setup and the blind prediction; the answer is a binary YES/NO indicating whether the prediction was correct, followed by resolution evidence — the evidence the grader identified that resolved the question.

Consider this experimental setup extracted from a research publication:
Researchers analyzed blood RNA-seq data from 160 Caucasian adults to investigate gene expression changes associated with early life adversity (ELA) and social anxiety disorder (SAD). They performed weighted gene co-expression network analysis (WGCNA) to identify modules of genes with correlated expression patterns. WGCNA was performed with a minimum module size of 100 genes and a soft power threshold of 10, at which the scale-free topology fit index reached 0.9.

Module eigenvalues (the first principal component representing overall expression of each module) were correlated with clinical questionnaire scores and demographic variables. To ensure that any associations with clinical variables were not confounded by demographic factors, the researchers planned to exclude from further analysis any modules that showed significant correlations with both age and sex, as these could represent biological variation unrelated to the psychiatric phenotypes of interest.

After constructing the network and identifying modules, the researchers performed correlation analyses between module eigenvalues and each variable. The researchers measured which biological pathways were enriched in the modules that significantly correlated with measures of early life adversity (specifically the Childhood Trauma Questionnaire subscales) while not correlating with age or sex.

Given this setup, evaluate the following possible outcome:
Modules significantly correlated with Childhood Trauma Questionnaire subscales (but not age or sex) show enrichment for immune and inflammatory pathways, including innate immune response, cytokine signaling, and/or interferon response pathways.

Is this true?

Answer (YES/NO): YES